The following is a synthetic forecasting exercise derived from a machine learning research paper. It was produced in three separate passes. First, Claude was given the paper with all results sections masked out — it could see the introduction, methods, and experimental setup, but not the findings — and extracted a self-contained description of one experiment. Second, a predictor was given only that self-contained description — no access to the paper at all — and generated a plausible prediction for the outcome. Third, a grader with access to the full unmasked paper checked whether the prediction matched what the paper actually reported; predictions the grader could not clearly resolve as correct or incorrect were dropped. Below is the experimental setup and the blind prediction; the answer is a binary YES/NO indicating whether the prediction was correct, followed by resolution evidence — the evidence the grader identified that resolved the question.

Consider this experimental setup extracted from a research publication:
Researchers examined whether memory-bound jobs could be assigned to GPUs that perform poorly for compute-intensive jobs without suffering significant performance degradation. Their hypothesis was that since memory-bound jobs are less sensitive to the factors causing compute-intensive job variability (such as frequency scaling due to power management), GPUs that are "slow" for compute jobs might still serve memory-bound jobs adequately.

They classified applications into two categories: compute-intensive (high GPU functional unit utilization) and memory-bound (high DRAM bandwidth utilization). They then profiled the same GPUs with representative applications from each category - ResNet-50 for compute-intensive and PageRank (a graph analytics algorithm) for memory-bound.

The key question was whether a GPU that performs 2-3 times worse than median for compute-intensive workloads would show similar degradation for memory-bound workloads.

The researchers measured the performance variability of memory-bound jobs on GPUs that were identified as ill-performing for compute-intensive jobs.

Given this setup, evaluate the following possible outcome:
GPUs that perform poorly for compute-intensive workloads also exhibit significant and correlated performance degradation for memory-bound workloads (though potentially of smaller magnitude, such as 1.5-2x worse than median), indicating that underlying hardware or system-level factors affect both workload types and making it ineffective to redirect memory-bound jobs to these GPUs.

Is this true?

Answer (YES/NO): NO